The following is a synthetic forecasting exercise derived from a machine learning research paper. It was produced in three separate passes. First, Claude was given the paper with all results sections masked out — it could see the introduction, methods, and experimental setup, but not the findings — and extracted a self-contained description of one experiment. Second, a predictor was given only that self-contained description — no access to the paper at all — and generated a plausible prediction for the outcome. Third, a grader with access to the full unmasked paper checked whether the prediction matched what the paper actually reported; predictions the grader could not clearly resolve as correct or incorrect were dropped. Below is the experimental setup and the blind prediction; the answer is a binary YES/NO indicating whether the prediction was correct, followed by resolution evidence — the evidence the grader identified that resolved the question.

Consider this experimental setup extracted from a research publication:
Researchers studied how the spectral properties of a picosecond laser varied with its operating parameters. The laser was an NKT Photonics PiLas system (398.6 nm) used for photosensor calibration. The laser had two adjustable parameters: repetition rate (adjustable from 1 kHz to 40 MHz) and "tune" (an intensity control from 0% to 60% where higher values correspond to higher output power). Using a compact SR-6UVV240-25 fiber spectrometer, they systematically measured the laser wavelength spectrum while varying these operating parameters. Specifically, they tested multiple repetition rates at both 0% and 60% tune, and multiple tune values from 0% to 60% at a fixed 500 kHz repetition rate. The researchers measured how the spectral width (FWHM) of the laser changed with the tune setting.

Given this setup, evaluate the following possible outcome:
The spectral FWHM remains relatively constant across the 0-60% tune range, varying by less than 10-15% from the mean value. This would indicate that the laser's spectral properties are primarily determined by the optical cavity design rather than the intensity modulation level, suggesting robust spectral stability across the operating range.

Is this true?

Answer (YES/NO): NO